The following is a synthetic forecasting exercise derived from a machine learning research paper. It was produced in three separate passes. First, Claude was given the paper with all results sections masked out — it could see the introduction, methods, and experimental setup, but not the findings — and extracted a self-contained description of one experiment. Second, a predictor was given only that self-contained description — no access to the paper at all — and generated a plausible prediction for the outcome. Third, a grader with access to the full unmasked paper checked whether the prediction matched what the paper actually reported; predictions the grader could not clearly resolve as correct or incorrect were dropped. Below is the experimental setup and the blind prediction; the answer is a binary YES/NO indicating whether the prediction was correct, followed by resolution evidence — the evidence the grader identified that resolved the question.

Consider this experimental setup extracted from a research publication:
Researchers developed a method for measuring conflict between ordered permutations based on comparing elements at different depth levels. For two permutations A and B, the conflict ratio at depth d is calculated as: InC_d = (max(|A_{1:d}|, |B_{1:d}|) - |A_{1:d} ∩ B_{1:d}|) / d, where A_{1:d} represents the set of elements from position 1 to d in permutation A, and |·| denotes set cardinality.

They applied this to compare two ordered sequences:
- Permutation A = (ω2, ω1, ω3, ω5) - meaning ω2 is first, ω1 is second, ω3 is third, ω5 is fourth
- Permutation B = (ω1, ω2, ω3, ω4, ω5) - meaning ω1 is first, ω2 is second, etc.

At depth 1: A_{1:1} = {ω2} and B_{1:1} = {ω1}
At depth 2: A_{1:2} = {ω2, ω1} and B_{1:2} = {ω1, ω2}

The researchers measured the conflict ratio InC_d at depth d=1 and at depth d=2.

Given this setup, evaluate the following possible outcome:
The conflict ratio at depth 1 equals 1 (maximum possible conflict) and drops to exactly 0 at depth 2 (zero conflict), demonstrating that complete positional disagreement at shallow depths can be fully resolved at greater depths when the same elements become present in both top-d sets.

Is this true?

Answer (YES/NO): YES